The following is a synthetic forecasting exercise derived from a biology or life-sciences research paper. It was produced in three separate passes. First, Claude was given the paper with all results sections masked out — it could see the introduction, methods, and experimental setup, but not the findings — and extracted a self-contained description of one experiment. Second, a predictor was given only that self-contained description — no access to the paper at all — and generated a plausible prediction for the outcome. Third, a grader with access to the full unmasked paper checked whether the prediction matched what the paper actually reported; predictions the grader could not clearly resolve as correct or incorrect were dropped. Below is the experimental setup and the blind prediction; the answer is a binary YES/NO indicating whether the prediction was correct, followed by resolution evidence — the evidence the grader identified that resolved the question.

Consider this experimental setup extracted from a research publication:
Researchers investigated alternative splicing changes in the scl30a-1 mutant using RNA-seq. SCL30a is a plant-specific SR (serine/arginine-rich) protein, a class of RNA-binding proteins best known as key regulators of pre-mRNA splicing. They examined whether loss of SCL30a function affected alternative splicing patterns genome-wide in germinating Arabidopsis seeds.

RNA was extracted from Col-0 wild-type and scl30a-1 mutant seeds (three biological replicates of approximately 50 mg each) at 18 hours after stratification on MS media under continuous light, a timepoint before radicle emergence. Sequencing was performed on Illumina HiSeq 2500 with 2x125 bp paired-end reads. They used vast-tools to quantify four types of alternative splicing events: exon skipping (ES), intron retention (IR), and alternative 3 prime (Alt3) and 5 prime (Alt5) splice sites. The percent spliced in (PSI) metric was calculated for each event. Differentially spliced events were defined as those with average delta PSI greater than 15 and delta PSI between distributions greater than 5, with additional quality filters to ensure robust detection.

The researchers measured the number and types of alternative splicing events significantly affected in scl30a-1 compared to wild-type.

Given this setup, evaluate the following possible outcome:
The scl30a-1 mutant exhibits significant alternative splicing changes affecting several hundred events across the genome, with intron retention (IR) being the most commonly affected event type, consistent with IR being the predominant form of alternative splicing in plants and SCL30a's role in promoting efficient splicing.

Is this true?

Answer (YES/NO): NO